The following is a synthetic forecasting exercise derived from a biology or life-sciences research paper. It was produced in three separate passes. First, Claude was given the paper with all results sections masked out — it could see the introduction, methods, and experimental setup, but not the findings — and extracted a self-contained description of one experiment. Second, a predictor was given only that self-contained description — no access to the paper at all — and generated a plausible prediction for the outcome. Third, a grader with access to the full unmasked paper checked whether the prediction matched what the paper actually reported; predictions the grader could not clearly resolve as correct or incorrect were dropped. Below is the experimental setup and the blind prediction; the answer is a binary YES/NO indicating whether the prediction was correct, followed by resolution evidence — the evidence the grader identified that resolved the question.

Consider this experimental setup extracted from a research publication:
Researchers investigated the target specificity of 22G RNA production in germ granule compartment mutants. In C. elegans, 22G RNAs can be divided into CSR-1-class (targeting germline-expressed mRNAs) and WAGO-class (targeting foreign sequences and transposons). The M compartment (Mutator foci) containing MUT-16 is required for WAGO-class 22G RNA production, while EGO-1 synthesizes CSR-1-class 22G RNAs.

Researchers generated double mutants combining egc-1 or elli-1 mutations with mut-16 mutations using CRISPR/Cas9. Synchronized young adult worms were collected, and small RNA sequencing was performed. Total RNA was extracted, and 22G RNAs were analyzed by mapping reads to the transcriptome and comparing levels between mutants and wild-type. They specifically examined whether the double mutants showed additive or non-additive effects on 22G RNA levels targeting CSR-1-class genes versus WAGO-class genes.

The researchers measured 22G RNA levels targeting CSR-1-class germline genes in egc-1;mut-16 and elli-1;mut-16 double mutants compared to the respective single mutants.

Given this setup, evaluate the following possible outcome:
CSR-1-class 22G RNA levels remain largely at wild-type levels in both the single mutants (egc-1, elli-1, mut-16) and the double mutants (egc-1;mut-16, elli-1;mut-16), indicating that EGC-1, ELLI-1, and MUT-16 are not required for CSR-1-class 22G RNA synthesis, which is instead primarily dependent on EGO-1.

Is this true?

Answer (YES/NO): NO